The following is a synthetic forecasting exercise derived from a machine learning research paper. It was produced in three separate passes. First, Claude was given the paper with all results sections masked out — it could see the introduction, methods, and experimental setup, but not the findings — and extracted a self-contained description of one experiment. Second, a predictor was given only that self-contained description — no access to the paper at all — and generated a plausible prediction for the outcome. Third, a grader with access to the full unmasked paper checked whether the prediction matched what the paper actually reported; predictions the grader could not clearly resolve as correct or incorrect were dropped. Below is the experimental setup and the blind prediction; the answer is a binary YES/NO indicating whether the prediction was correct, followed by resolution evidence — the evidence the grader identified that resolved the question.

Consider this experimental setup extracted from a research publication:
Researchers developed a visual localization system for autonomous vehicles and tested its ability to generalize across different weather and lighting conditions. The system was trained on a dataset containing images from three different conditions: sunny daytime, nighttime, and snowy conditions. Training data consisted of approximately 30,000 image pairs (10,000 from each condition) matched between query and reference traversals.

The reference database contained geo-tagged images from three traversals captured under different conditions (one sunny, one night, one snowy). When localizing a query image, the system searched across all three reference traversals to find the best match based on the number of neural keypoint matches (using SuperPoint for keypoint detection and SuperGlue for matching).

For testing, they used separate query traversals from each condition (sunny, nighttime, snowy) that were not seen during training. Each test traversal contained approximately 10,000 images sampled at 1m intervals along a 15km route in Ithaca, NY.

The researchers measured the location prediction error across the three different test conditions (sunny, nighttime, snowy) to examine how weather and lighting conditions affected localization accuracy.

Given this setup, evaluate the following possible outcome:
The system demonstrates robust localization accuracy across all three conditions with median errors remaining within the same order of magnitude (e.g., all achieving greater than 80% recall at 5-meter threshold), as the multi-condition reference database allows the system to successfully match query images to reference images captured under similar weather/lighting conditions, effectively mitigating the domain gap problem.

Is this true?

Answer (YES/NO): NO